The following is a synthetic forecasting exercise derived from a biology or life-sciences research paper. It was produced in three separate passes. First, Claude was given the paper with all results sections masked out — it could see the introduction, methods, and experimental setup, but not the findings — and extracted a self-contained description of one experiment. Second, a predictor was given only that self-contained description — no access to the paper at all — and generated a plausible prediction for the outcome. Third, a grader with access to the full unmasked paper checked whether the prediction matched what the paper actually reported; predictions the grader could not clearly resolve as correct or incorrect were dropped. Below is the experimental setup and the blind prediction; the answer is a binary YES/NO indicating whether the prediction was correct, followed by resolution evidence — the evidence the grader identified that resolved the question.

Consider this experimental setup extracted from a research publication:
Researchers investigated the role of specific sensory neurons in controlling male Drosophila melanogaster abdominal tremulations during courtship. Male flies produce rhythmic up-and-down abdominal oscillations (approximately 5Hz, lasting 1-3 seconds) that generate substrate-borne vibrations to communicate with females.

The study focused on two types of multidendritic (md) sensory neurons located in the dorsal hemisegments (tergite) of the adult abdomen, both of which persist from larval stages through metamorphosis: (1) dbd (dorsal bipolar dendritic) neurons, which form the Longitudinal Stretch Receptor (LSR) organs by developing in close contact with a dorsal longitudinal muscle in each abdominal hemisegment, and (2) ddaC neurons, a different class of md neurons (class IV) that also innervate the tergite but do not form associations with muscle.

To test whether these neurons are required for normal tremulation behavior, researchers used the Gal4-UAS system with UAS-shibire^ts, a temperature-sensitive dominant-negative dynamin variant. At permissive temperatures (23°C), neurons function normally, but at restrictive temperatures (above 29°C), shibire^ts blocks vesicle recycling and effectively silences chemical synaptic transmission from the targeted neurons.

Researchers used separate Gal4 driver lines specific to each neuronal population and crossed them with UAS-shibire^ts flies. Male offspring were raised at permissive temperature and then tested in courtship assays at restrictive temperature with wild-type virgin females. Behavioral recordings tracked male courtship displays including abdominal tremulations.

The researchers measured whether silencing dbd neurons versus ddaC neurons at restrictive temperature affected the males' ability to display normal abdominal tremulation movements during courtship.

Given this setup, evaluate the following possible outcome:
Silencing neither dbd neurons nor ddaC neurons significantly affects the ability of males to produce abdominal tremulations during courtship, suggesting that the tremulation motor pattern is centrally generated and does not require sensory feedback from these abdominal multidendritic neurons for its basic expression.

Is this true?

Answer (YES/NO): NO